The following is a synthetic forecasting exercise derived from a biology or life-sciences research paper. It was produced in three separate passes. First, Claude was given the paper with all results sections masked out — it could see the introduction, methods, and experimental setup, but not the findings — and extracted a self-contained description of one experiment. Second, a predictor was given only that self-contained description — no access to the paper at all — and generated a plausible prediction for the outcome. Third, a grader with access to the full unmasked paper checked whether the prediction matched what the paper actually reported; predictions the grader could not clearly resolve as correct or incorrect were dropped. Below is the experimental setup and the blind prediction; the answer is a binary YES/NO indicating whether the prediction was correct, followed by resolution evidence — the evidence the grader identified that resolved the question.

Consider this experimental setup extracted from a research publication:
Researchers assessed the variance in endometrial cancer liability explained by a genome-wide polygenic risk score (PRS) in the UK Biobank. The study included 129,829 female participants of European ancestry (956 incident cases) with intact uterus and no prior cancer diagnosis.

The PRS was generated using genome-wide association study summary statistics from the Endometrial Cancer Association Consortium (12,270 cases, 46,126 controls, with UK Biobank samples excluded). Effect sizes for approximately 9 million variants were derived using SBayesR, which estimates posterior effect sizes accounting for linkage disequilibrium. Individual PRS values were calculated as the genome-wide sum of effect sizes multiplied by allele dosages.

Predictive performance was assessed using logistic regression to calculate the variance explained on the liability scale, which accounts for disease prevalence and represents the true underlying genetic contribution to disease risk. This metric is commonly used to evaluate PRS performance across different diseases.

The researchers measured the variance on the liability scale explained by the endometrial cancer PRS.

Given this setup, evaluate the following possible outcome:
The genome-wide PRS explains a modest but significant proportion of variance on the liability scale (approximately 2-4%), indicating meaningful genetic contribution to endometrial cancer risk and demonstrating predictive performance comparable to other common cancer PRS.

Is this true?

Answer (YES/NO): YES